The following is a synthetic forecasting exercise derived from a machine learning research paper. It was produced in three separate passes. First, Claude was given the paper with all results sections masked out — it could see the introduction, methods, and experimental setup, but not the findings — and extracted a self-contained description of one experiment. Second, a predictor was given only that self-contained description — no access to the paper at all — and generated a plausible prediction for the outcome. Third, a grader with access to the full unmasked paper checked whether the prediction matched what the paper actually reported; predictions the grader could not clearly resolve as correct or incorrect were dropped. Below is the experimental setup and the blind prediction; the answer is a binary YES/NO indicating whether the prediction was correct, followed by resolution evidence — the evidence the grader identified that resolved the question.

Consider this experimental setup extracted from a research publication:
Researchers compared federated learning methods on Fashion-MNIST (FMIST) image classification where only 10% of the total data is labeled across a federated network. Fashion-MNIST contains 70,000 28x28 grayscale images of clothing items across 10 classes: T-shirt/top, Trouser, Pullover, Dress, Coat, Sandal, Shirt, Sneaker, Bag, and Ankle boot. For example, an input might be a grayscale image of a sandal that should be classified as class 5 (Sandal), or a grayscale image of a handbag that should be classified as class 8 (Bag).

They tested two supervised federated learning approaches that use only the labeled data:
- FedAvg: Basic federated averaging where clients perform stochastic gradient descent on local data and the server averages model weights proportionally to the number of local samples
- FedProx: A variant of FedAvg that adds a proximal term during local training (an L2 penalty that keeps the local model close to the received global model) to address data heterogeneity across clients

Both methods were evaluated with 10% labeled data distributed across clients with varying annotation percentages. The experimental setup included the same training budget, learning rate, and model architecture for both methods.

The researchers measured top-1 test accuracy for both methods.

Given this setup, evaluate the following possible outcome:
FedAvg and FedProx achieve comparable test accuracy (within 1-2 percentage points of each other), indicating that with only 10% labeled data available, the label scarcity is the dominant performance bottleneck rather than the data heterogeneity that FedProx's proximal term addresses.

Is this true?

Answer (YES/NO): YES